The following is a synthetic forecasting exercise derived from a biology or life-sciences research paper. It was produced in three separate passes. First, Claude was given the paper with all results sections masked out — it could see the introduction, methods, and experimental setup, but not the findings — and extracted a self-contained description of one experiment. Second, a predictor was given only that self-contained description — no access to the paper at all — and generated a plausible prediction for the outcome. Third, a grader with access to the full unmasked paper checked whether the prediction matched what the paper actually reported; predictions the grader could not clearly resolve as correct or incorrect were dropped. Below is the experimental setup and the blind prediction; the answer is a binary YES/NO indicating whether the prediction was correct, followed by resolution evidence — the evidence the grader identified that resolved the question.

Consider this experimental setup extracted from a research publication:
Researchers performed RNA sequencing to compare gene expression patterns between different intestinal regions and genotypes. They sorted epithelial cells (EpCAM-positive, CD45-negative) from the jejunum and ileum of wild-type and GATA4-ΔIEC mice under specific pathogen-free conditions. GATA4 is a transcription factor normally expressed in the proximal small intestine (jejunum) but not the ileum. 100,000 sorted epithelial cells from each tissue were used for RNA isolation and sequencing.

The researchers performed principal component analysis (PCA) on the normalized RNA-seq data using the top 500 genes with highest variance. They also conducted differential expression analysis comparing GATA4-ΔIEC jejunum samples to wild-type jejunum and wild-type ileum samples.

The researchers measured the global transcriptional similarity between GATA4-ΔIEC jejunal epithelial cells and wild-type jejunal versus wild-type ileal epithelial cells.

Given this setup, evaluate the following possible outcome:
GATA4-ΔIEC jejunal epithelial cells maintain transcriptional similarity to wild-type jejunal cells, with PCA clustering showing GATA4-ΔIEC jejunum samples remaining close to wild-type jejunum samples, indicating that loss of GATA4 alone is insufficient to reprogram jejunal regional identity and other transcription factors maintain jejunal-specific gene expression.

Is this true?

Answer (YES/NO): NO